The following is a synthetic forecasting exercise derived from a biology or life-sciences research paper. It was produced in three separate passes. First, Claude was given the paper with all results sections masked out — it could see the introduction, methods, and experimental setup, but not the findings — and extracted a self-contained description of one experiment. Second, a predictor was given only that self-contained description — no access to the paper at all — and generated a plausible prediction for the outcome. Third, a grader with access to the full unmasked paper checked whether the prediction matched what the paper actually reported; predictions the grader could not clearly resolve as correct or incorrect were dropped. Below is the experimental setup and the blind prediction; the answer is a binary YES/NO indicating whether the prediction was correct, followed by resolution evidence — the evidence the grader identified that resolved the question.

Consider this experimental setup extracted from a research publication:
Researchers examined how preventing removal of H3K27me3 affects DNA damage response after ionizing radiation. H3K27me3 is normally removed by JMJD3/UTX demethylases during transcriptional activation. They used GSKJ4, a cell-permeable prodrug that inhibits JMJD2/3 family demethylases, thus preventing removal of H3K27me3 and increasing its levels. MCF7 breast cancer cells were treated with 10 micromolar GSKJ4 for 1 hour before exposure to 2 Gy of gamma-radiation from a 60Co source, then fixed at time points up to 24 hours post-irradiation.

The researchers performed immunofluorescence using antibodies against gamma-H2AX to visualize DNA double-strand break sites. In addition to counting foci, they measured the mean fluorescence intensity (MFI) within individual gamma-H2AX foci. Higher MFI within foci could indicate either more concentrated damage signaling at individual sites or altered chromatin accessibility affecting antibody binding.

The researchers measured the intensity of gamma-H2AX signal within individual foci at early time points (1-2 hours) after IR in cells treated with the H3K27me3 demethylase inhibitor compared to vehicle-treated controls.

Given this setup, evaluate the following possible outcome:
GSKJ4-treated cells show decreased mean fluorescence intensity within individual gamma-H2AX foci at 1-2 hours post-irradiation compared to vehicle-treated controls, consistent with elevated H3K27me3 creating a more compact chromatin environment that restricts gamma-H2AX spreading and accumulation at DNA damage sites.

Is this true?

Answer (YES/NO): YES